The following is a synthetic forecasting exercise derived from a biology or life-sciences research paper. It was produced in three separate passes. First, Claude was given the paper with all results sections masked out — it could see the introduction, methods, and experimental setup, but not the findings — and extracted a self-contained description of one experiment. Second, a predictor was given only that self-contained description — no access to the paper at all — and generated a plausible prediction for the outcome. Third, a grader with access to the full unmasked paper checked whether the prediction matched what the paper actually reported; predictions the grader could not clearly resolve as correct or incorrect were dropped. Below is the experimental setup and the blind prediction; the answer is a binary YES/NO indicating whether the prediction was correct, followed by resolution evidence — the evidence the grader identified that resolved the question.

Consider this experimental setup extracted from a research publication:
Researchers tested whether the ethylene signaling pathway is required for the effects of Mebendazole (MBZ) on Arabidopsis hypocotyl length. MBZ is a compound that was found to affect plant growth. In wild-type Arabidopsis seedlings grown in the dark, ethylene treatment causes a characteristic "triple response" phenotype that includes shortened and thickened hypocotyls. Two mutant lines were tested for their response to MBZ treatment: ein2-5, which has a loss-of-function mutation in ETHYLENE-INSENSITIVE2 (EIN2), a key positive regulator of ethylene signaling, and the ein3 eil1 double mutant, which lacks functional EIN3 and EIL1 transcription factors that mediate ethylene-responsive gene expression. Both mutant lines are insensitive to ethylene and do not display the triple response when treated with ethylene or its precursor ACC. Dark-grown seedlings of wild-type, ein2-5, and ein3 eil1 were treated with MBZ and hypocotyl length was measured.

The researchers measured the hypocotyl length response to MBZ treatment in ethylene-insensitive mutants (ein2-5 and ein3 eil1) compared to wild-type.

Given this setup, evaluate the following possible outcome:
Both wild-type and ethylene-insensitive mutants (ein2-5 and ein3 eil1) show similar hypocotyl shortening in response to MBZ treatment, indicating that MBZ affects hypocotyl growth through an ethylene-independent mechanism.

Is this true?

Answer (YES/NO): NO